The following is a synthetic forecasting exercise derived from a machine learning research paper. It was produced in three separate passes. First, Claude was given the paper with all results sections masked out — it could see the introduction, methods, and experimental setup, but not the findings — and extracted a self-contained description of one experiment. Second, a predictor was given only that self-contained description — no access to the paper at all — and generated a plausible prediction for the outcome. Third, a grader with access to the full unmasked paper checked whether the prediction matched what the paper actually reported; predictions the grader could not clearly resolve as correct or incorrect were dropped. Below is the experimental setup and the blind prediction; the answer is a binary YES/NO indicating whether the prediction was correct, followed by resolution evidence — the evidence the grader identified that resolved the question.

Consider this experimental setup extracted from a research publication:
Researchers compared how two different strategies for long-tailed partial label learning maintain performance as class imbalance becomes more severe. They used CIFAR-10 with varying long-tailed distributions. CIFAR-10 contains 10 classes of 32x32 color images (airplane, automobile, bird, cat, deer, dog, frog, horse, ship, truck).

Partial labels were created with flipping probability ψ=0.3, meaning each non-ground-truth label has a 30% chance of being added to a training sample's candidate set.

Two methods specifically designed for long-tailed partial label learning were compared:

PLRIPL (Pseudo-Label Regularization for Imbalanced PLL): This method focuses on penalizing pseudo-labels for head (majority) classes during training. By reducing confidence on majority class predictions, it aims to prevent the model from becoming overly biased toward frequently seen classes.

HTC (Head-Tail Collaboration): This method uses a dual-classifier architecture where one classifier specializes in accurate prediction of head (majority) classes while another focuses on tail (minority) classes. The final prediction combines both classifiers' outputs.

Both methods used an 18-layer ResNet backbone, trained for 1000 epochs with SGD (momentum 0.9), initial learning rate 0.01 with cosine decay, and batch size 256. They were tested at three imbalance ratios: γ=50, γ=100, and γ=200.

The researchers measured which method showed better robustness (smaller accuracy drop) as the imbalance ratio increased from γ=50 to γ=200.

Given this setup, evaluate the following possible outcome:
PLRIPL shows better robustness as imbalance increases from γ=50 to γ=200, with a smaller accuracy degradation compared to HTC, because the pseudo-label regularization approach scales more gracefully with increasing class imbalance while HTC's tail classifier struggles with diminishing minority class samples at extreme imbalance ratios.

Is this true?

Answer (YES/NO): NO